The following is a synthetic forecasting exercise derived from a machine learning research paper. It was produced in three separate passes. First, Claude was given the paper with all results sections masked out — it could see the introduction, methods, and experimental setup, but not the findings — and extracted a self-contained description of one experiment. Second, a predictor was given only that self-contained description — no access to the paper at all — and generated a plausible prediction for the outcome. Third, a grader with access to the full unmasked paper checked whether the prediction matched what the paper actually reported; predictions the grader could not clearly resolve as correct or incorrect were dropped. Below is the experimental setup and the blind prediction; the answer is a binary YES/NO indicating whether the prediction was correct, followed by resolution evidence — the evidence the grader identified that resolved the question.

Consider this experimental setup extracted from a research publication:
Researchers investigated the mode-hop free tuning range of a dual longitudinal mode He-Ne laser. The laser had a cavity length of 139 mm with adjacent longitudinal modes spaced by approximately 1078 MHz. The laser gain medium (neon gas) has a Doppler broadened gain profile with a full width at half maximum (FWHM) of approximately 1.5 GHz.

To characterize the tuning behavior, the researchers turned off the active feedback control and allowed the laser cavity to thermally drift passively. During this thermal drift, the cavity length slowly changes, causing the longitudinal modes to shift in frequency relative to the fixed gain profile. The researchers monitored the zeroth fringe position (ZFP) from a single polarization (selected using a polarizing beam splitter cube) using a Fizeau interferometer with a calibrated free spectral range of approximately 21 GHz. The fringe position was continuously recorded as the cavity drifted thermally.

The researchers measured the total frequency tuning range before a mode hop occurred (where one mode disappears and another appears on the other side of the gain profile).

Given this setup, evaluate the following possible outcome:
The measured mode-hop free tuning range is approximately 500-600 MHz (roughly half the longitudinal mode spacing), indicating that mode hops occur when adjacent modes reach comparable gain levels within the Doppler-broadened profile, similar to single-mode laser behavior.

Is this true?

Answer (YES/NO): NO